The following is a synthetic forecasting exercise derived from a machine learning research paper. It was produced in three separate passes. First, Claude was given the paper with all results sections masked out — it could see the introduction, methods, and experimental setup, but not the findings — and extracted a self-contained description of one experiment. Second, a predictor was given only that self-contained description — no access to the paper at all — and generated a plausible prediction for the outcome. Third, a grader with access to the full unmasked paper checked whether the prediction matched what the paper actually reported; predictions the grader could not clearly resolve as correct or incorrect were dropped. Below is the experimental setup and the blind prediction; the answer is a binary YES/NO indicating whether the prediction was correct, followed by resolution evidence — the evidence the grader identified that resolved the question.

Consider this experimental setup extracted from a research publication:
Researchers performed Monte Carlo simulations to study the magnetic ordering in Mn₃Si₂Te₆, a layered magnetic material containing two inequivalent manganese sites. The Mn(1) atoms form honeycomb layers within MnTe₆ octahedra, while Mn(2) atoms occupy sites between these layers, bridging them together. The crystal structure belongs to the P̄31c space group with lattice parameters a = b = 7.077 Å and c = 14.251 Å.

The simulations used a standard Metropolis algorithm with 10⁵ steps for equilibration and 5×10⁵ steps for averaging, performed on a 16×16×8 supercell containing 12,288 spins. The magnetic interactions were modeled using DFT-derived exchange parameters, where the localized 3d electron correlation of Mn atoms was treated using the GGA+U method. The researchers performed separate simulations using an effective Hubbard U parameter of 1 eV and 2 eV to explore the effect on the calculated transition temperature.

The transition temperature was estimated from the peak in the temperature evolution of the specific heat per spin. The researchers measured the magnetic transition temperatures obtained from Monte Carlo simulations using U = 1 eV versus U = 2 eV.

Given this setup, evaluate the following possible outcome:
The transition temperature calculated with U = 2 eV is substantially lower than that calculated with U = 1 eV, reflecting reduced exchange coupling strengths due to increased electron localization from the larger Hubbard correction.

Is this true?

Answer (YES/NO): YES